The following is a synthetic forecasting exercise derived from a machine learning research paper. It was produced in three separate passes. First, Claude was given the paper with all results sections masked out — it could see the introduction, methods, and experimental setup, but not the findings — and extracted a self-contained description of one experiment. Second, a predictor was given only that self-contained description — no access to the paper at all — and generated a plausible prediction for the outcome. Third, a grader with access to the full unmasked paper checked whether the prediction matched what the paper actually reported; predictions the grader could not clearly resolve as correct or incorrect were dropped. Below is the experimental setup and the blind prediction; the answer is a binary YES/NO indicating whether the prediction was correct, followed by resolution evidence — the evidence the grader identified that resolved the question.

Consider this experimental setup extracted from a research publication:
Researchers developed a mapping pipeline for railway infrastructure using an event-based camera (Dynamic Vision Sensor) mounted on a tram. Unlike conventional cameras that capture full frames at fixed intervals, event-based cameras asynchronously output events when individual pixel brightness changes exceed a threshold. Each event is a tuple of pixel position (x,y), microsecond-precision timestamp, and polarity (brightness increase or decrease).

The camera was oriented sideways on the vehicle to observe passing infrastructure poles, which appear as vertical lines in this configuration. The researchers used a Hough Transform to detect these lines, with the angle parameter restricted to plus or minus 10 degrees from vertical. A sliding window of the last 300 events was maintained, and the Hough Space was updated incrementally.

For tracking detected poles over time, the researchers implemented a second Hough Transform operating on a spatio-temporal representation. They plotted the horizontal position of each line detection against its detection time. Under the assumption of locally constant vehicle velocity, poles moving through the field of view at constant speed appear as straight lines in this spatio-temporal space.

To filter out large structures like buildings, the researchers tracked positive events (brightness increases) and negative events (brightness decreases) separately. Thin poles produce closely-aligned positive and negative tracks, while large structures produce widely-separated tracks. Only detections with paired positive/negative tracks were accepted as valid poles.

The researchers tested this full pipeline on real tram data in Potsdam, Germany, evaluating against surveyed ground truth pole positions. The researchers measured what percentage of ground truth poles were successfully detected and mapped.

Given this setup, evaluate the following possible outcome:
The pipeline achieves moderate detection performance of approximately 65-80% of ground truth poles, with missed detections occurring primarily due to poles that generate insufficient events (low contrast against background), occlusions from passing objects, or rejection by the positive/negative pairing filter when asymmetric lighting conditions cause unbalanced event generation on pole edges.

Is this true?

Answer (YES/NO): NO